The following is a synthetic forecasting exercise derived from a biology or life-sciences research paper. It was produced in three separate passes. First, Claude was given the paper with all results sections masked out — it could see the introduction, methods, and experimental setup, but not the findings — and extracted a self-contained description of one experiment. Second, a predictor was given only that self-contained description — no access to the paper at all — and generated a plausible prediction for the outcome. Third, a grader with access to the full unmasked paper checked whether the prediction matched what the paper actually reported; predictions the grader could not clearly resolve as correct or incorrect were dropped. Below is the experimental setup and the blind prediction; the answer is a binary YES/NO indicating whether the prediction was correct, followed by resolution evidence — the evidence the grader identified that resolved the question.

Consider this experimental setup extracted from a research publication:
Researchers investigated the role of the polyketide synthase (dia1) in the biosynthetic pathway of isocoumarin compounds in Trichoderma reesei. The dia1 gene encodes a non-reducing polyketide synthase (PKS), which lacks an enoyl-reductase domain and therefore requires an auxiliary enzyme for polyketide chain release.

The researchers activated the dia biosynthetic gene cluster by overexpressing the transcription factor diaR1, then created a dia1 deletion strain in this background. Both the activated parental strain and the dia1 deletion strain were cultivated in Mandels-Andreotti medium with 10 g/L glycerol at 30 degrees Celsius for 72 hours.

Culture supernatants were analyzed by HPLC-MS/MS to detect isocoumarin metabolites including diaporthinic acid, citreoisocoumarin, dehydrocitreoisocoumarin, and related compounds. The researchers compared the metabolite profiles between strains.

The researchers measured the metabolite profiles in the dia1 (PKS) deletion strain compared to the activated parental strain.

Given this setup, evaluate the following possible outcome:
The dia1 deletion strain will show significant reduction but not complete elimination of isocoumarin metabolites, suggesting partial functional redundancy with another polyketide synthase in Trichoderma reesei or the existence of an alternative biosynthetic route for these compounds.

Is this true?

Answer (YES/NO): NO